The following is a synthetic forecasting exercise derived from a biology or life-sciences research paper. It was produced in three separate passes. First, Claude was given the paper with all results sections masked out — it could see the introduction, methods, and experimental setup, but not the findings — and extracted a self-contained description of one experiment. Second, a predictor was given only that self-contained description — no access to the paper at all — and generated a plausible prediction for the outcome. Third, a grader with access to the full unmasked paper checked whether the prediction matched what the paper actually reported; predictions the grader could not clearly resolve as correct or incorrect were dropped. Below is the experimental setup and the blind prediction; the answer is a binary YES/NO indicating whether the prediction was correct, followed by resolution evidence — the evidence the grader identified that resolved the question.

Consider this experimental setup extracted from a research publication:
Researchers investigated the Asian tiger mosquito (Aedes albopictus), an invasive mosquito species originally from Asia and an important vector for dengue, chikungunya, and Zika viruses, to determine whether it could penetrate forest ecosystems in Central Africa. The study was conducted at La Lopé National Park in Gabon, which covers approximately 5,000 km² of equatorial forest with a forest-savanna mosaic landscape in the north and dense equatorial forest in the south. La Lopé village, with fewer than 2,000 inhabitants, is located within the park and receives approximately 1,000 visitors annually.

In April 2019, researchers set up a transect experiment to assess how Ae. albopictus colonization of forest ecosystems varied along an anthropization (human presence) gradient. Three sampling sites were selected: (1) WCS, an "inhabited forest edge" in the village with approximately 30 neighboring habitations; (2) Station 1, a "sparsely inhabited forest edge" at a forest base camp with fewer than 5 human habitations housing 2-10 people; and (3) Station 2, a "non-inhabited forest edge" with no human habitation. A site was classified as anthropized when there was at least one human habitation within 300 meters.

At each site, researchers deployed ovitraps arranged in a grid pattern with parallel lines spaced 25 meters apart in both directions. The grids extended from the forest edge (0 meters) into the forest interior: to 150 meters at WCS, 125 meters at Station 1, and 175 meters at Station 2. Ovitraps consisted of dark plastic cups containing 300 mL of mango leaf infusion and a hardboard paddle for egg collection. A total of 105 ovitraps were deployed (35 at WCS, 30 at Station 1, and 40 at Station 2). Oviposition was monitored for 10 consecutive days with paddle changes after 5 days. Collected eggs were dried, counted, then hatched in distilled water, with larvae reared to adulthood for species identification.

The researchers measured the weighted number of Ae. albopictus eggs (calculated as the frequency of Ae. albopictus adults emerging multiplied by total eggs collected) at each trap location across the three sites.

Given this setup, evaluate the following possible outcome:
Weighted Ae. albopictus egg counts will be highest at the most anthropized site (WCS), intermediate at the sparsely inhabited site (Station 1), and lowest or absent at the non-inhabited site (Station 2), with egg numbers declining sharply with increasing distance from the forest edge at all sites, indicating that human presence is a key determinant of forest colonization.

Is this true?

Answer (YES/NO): NO